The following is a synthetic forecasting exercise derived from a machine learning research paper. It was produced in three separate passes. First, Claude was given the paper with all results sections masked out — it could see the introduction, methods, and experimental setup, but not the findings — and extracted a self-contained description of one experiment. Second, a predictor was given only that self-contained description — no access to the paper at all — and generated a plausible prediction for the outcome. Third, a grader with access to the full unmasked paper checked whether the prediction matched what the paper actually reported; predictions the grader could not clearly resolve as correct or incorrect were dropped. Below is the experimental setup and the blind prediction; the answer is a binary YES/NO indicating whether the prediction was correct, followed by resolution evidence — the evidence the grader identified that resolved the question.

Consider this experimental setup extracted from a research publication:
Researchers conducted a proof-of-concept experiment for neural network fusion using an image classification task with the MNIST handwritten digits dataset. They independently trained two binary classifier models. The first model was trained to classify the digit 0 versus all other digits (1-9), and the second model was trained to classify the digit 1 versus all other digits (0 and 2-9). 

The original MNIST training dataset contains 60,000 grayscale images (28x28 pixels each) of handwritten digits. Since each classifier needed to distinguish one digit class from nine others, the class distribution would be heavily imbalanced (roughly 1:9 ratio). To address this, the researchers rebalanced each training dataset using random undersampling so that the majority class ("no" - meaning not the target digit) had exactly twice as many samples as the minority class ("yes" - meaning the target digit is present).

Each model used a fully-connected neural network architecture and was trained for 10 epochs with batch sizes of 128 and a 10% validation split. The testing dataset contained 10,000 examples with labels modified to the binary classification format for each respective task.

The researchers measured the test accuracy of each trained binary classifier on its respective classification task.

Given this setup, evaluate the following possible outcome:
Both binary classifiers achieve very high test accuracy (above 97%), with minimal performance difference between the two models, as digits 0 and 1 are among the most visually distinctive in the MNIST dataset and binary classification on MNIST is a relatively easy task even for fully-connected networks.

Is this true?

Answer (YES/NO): YES